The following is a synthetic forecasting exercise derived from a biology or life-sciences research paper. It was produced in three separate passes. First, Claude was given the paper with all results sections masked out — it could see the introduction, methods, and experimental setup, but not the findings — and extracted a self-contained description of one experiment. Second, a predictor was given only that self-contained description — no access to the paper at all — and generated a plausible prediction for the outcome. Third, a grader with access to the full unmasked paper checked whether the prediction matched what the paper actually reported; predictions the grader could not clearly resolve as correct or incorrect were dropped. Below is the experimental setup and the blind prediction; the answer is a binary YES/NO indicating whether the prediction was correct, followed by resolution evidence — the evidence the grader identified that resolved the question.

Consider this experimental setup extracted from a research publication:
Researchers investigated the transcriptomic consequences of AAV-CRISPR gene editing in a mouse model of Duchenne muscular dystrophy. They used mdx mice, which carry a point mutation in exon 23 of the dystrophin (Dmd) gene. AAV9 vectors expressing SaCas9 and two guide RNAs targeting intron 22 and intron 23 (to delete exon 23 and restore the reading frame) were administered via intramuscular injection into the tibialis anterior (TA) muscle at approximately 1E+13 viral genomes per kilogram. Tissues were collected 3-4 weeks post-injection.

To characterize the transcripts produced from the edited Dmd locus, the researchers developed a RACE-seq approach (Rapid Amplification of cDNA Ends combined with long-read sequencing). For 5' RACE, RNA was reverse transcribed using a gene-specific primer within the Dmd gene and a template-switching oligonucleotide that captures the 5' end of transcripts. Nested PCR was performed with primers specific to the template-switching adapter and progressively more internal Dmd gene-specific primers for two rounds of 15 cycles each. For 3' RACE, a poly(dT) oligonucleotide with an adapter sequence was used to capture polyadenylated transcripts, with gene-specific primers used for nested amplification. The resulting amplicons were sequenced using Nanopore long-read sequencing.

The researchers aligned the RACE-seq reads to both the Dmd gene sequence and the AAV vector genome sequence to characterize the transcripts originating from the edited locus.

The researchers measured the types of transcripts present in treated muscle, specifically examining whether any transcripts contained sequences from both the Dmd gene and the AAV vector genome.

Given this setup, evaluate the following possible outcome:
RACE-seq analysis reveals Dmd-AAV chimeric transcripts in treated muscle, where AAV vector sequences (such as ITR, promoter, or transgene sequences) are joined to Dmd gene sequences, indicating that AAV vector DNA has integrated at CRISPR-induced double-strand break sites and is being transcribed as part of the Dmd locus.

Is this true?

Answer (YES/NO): YES